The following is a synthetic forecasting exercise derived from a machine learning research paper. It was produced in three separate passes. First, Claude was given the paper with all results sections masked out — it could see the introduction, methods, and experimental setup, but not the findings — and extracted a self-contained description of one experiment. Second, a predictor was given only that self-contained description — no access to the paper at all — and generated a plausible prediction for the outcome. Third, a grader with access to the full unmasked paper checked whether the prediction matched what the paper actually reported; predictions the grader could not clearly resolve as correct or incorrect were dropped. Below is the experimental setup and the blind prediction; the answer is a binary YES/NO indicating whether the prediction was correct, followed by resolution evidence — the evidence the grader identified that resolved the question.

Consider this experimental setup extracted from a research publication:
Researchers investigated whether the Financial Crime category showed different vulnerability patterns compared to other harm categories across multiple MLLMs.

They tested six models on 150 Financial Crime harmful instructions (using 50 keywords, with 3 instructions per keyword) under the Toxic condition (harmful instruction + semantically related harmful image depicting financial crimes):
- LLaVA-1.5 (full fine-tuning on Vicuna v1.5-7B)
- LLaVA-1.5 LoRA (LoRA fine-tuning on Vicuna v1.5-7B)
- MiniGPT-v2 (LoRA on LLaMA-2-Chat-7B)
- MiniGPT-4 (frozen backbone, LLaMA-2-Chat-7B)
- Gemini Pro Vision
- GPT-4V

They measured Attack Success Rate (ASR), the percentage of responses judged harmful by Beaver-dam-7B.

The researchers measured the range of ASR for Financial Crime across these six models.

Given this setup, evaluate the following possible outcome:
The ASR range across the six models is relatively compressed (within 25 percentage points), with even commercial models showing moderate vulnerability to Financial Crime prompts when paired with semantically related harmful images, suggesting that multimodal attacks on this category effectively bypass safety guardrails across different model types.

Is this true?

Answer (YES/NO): NO